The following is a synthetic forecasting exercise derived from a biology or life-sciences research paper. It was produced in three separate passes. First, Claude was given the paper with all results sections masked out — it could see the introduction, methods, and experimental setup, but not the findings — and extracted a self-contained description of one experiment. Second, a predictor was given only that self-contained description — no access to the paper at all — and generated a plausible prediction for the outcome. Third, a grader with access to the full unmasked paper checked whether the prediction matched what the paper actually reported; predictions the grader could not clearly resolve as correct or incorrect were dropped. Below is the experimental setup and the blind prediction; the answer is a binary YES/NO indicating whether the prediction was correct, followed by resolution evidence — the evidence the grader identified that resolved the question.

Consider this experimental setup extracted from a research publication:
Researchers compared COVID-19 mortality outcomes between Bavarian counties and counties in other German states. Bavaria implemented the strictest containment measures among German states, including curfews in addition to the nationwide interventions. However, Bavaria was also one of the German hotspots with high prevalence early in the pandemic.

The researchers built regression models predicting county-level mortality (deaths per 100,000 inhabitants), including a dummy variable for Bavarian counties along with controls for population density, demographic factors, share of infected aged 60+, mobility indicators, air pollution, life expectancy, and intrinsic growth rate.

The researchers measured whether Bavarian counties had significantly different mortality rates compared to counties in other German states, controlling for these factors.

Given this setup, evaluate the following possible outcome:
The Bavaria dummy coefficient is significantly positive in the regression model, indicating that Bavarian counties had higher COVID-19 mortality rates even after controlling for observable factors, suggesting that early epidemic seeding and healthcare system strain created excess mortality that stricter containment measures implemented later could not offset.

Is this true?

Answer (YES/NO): YES